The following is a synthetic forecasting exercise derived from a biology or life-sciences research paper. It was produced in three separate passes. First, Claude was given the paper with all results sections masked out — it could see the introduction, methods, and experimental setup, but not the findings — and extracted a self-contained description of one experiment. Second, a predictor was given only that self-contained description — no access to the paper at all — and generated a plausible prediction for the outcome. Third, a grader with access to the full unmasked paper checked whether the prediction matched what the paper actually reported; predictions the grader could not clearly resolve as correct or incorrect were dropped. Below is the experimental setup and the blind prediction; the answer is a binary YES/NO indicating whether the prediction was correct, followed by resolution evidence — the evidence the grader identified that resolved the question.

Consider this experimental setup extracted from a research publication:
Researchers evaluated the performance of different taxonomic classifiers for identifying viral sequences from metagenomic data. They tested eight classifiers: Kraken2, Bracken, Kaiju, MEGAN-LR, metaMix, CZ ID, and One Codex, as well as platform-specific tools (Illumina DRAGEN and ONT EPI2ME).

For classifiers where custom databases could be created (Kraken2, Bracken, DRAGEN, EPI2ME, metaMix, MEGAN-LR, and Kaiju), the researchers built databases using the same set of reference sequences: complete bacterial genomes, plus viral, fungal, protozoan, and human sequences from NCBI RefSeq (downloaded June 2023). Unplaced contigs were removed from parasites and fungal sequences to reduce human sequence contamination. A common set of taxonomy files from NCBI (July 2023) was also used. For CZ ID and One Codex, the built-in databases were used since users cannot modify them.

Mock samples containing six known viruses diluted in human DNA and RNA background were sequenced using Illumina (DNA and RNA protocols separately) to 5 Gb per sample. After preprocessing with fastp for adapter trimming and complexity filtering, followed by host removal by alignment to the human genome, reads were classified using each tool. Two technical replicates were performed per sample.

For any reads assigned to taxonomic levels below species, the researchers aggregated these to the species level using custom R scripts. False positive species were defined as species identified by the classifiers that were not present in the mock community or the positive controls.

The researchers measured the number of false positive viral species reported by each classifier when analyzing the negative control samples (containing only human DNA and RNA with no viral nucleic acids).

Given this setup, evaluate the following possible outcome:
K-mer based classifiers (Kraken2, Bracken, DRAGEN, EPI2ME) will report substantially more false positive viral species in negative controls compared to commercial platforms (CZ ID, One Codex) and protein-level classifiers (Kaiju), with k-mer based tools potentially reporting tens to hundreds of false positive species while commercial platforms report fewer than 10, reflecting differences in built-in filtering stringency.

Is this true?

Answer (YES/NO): NO